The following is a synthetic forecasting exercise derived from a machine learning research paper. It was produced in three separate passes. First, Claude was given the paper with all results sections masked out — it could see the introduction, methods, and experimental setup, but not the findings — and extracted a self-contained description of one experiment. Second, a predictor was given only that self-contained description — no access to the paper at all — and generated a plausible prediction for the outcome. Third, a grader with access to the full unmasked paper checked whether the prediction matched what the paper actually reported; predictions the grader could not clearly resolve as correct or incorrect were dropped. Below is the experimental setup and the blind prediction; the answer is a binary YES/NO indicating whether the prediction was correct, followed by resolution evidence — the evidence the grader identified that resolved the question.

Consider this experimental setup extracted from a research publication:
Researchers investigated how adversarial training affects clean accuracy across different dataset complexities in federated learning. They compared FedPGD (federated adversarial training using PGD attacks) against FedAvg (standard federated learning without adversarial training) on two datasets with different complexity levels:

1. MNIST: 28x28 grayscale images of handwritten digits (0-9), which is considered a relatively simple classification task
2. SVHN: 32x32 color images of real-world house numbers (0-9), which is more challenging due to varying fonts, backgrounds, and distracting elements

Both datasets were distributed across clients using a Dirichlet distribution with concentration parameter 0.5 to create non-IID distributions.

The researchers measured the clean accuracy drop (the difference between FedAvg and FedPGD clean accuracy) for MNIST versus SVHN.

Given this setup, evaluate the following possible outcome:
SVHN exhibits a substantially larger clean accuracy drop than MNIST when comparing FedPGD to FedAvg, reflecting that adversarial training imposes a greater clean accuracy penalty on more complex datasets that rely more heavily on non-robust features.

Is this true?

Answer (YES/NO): YES